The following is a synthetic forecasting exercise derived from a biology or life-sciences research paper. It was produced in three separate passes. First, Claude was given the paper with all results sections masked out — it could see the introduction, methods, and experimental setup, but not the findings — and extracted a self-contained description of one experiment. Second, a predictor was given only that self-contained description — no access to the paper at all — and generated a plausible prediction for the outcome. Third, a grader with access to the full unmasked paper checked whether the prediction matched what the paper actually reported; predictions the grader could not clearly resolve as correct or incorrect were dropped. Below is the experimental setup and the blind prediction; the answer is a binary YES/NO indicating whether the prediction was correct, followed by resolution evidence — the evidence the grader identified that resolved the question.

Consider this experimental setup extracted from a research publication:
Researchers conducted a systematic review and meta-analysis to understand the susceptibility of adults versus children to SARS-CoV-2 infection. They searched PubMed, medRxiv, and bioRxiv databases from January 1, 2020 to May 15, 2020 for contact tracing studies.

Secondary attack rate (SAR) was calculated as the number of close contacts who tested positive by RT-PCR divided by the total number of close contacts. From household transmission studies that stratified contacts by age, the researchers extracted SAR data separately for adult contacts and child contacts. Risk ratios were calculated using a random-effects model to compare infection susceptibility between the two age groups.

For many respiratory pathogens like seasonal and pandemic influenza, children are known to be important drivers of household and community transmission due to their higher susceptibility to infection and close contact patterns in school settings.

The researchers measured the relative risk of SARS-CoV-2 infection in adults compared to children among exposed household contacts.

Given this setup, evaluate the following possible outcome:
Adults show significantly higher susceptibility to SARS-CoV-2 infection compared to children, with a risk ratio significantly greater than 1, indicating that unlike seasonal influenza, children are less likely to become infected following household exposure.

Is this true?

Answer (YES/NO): NO